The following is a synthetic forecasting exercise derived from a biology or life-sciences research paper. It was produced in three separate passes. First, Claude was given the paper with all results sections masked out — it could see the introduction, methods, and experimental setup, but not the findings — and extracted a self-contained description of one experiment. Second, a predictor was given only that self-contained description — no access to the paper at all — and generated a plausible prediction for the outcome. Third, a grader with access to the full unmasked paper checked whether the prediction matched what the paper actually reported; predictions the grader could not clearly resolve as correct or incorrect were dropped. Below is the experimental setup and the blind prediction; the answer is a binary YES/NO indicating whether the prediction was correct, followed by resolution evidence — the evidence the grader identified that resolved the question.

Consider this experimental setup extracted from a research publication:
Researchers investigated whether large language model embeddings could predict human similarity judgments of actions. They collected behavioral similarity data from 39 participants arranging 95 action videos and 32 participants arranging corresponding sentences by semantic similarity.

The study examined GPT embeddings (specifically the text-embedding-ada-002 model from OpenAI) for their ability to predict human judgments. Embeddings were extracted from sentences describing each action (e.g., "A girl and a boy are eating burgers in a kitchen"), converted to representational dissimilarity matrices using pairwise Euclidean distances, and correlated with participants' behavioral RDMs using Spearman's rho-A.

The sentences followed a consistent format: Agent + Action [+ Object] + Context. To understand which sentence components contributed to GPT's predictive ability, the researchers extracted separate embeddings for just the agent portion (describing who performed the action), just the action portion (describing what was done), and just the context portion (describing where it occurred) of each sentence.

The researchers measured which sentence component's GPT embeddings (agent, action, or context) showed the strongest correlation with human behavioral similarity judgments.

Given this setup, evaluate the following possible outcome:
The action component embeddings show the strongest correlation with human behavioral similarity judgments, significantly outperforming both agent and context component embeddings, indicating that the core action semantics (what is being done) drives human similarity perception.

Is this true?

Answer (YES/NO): YES